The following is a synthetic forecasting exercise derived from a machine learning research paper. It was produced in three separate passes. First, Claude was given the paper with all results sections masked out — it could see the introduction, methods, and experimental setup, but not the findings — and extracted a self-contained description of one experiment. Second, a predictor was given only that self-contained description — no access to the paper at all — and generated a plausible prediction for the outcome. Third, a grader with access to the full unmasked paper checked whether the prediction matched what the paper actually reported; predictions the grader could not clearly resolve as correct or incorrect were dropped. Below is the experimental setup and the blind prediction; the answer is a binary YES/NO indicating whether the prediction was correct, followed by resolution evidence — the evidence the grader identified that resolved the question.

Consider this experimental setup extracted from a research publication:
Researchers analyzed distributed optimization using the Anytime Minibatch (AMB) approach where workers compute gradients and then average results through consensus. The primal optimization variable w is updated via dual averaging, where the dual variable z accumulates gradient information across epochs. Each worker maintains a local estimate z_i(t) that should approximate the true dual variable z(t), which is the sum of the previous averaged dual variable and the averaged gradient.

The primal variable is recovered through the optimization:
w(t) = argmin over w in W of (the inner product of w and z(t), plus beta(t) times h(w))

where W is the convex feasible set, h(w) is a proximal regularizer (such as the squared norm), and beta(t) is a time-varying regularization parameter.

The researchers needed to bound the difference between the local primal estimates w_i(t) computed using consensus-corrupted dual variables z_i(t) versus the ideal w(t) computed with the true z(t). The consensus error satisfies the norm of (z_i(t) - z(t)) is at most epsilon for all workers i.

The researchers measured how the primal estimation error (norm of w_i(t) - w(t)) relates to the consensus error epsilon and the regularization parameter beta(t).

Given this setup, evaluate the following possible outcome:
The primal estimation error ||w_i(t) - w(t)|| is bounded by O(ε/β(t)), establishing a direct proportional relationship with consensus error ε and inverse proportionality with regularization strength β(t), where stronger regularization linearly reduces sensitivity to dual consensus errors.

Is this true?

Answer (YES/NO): YES